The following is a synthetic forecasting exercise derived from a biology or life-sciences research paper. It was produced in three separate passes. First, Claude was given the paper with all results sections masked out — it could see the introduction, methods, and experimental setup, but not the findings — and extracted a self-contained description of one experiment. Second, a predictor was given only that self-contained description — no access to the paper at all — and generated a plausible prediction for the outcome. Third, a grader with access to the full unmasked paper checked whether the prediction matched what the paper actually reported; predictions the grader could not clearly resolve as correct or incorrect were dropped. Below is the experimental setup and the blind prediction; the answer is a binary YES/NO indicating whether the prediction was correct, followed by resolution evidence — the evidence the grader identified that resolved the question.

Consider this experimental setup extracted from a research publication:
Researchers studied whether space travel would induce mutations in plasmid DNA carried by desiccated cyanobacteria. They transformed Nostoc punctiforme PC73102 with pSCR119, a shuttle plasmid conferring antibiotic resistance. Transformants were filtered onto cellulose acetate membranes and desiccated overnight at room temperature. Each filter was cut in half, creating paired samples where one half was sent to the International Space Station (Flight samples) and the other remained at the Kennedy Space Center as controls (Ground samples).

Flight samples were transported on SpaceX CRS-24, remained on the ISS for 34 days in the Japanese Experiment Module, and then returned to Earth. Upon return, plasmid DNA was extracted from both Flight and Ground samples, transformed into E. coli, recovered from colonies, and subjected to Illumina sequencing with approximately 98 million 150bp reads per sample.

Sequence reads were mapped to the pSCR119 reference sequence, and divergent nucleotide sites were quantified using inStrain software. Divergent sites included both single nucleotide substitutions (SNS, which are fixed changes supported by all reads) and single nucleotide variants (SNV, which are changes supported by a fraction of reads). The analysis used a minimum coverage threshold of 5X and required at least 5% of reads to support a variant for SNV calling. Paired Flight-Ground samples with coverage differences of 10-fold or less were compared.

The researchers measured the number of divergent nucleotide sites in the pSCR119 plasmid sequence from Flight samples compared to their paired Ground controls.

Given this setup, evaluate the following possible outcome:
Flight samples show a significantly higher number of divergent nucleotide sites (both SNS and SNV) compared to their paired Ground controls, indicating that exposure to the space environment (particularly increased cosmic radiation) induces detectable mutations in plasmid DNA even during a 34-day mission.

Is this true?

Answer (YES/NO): NO